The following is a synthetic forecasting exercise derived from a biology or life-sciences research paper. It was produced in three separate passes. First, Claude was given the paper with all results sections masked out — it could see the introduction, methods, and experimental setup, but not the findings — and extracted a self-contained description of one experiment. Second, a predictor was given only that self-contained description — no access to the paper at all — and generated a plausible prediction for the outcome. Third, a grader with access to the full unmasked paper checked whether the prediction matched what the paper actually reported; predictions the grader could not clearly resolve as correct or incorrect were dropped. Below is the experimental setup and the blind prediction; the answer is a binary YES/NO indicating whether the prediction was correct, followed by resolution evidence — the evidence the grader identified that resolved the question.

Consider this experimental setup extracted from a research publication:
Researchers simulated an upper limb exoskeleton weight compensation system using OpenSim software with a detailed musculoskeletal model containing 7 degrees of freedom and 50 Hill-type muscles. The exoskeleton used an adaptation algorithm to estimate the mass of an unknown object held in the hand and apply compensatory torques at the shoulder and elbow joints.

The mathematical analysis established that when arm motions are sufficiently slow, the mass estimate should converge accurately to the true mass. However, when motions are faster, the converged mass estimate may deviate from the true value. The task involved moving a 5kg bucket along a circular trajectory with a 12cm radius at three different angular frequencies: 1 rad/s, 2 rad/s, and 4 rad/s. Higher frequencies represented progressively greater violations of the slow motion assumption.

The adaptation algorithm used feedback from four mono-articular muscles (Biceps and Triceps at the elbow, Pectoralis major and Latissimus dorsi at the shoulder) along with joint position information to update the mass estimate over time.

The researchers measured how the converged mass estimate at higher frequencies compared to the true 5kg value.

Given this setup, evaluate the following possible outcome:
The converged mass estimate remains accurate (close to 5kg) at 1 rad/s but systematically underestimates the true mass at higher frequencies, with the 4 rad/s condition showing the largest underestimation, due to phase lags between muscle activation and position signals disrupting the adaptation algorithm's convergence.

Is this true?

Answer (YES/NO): YES